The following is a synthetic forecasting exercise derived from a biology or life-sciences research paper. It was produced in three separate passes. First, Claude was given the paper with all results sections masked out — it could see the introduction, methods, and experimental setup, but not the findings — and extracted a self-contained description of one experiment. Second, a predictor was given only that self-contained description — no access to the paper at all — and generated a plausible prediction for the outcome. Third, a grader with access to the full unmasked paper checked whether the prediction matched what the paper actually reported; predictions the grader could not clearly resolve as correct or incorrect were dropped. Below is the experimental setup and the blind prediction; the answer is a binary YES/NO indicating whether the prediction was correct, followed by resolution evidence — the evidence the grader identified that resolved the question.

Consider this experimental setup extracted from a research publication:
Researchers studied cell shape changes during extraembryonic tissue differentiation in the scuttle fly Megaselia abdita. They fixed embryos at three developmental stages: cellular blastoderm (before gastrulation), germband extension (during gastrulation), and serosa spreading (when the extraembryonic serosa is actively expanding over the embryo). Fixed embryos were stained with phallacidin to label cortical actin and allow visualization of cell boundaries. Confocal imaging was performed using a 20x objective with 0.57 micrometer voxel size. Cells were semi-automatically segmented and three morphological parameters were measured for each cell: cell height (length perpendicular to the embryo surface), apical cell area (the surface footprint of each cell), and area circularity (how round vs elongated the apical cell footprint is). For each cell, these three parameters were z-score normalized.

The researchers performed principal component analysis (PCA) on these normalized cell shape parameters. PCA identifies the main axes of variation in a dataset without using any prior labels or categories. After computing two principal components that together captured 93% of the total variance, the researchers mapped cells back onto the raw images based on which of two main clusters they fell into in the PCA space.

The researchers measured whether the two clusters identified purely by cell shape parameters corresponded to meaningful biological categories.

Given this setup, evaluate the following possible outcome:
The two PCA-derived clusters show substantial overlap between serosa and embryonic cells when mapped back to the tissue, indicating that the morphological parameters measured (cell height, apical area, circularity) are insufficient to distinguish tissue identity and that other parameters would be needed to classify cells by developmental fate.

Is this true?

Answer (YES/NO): NO